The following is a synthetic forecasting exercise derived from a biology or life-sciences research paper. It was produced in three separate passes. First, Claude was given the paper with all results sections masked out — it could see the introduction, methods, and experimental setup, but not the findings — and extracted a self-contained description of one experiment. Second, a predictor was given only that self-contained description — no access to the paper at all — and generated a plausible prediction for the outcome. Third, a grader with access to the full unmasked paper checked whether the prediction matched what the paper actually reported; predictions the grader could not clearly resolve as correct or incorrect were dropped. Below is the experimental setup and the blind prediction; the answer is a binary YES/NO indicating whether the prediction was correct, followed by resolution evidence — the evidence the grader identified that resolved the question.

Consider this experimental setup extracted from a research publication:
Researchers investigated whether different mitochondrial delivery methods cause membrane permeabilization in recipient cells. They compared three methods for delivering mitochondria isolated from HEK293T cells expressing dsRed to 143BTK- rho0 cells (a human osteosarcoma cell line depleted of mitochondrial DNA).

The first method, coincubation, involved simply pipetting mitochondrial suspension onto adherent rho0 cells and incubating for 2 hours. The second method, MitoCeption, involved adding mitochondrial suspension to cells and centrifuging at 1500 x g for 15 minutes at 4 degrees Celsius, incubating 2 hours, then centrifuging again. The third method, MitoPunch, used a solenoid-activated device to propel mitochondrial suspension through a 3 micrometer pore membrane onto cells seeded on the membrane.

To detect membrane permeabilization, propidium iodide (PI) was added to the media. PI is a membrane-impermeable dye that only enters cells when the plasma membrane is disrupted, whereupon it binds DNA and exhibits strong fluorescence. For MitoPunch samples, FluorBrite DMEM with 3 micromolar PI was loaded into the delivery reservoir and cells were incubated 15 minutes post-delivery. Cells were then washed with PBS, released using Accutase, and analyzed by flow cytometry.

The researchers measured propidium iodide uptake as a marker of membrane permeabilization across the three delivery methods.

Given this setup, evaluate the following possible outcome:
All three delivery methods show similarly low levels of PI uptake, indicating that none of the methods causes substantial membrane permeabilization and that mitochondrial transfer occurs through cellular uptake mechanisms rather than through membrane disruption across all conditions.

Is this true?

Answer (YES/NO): NO